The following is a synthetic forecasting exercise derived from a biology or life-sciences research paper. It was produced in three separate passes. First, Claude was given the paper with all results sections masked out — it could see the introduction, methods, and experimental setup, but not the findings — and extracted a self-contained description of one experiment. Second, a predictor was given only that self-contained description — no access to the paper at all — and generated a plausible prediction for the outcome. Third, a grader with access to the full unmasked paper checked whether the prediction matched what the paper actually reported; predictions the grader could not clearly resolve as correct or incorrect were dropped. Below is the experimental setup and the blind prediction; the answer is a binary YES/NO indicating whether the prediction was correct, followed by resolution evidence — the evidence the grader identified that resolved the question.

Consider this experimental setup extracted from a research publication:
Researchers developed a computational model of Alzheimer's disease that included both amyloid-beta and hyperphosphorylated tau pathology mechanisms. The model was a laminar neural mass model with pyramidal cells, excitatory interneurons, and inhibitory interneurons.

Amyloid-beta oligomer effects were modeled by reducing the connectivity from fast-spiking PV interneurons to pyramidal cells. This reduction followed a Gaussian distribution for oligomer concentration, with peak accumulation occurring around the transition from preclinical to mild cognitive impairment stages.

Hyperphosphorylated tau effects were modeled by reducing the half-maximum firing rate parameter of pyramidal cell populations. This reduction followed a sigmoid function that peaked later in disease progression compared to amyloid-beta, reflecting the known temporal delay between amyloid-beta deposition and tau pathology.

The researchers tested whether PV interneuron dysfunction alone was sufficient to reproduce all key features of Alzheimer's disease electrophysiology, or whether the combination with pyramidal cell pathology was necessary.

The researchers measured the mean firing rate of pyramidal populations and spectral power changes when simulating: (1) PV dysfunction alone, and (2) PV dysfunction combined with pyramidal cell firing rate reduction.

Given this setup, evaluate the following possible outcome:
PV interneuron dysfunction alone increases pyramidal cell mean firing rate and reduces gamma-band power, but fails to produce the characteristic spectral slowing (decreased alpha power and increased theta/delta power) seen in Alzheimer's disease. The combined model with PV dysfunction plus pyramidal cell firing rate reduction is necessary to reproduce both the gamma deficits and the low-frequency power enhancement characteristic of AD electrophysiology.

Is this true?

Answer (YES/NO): NO